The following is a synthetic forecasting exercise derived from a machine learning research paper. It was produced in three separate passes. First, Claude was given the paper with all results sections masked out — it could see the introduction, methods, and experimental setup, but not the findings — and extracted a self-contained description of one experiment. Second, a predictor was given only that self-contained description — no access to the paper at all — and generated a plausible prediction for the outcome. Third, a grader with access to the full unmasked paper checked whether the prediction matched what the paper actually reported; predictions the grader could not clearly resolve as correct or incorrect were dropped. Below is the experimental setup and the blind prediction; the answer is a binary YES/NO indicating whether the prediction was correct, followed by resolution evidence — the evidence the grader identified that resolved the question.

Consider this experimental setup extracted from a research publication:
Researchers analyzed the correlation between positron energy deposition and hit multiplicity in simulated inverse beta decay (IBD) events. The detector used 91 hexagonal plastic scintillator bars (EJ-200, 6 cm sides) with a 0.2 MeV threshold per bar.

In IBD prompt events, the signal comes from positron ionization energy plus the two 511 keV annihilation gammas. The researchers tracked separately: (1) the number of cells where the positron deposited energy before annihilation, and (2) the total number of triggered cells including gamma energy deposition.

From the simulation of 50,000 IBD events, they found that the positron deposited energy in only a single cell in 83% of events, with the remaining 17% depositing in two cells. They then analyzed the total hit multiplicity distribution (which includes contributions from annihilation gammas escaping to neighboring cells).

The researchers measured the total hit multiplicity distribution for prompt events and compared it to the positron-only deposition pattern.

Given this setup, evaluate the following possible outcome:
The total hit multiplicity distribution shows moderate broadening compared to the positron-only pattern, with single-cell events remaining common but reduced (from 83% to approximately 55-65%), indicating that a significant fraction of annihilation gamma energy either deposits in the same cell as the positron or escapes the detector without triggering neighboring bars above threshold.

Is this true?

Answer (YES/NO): NO